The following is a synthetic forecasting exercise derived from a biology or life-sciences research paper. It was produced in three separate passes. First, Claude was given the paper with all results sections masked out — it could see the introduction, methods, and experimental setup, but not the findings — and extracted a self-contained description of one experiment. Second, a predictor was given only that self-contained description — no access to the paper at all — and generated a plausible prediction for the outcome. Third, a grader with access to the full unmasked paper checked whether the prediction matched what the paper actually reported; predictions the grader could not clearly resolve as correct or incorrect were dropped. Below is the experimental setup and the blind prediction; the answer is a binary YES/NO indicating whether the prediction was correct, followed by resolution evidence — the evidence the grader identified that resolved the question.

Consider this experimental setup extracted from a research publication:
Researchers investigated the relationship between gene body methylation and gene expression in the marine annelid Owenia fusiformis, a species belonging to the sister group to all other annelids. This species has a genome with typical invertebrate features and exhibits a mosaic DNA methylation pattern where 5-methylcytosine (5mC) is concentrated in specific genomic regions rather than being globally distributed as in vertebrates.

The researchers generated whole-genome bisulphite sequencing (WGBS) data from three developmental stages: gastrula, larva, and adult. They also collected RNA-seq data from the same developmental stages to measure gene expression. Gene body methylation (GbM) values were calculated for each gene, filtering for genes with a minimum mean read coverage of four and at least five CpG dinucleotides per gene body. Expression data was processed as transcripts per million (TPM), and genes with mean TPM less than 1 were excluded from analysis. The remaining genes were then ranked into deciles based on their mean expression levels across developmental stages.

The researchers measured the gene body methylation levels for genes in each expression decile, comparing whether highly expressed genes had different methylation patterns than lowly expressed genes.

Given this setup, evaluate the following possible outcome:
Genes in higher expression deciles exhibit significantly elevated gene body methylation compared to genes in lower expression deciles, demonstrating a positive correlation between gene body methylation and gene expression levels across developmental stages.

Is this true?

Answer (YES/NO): YES